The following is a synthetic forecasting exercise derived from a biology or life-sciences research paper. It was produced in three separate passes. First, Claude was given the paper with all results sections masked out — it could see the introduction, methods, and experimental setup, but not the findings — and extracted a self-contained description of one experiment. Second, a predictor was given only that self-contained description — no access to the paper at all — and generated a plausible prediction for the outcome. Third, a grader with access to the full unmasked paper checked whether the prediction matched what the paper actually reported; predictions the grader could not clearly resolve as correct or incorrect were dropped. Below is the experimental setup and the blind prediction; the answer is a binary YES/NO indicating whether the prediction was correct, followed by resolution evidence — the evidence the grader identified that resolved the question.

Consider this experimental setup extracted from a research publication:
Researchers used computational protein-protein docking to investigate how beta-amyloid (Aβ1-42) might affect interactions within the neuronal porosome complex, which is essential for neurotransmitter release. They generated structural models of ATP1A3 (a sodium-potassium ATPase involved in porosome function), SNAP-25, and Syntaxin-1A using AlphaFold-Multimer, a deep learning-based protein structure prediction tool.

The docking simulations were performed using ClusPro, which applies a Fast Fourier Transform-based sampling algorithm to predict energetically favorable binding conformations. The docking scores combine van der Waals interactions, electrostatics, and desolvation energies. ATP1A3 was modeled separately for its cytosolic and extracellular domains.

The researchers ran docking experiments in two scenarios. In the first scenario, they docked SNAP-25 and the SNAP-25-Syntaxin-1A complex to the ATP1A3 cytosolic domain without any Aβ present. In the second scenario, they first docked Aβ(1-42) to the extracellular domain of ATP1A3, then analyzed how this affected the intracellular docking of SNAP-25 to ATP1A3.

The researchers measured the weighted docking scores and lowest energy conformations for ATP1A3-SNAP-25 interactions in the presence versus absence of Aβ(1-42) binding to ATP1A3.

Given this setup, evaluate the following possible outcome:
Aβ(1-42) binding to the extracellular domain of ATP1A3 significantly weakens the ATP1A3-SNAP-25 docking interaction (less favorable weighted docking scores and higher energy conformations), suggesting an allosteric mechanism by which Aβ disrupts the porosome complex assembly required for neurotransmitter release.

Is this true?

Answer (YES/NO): NO